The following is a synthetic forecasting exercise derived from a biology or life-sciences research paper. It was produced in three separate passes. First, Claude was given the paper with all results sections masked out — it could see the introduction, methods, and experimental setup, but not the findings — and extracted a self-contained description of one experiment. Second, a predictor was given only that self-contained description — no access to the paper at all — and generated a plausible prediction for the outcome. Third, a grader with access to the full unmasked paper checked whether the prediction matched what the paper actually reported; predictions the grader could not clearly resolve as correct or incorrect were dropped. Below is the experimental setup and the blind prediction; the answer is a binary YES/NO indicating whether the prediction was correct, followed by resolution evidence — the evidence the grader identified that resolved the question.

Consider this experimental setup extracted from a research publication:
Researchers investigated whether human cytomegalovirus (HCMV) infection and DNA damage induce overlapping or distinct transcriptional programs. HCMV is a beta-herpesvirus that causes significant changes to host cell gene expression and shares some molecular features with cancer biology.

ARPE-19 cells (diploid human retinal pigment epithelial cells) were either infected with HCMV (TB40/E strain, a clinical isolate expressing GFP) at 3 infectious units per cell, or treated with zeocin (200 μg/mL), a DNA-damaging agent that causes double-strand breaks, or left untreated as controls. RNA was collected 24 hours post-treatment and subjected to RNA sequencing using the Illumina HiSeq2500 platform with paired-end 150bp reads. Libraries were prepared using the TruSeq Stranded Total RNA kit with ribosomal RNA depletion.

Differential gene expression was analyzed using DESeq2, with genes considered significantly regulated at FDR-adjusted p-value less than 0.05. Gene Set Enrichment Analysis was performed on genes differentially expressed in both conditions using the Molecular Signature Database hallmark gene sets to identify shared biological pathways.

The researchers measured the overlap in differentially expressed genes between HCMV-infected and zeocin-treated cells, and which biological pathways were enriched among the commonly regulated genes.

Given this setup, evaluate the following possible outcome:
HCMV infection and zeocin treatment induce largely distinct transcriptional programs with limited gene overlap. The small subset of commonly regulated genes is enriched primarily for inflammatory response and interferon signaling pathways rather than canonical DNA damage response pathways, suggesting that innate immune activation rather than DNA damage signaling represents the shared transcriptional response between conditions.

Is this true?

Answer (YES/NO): NO